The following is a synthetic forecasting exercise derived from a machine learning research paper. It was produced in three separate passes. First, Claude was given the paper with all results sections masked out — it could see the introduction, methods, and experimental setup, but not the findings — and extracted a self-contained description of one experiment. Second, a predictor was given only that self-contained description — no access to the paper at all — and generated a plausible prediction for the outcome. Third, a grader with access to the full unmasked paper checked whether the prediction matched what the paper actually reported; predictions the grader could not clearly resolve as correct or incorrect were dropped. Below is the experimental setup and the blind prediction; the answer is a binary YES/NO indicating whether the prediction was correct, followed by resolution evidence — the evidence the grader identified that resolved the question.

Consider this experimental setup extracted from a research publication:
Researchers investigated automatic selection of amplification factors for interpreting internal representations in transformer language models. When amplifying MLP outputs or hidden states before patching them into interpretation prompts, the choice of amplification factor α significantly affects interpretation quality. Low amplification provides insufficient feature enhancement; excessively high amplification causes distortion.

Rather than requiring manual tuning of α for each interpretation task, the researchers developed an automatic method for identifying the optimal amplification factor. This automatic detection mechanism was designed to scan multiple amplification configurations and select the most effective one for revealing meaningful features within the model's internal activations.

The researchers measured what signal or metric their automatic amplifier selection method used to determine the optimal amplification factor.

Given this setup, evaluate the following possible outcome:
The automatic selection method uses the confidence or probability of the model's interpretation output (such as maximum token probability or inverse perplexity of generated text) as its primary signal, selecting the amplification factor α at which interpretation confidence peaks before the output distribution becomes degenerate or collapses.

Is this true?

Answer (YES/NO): NO